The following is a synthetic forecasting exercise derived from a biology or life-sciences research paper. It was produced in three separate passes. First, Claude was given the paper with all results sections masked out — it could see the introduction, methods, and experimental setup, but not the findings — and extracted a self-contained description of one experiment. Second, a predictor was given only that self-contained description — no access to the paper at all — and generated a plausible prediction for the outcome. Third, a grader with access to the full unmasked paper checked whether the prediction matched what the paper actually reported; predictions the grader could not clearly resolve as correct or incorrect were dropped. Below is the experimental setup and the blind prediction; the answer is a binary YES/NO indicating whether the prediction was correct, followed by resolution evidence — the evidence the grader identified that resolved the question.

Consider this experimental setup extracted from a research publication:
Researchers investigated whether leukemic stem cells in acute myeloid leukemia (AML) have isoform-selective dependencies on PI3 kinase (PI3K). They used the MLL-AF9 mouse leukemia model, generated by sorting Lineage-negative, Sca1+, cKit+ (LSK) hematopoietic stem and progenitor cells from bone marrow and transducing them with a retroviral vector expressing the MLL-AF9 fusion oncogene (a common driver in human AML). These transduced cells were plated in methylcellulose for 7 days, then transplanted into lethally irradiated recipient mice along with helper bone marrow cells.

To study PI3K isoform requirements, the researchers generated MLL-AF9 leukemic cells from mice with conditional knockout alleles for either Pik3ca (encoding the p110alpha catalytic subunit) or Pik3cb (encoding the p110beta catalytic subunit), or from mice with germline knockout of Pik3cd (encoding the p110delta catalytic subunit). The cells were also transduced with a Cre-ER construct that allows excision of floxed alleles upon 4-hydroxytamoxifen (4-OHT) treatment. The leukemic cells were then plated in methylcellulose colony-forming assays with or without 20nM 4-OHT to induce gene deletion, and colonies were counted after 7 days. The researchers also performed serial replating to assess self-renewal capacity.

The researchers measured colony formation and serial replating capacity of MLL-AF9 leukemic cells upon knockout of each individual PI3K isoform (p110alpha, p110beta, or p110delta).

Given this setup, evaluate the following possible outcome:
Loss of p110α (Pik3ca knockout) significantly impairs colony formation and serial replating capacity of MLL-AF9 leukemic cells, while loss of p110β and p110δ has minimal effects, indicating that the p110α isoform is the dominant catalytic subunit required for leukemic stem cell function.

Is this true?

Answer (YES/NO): NO